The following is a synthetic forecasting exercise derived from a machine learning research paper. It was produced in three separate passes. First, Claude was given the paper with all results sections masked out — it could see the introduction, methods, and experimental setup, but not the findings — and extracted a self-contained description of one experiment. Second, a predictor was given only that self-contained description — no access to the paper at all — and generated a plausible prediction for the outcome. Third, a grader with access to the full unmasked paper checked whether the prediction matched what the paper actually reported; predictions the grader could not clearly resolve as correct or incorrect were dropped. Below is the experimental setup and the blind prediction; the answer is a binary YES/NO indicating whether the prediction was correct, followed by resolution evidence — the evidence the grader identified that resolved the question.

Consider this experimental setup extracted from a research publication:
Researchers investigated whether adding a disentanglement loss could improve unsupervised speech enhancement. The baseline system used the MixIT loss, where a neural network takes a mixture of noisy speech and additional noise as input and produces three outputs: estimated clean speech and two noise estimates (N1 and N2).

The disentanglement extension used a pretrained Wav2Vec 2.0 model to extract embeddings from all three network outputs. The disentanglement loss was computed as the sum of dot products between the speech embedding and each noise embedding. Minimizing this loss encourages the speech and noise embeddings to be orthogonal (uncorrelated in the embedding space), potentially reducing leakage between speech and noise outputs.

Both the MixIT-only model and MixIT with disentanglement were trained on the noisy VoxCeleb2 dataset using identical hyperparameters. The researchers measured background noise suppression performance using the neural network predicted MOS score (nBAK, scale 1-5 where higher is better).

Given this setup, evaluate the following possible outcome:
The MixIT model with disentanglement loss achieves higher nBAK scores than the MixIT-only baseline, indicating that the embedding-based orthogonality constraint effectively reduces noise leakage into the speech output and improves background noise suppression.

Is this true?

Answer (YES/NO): YES